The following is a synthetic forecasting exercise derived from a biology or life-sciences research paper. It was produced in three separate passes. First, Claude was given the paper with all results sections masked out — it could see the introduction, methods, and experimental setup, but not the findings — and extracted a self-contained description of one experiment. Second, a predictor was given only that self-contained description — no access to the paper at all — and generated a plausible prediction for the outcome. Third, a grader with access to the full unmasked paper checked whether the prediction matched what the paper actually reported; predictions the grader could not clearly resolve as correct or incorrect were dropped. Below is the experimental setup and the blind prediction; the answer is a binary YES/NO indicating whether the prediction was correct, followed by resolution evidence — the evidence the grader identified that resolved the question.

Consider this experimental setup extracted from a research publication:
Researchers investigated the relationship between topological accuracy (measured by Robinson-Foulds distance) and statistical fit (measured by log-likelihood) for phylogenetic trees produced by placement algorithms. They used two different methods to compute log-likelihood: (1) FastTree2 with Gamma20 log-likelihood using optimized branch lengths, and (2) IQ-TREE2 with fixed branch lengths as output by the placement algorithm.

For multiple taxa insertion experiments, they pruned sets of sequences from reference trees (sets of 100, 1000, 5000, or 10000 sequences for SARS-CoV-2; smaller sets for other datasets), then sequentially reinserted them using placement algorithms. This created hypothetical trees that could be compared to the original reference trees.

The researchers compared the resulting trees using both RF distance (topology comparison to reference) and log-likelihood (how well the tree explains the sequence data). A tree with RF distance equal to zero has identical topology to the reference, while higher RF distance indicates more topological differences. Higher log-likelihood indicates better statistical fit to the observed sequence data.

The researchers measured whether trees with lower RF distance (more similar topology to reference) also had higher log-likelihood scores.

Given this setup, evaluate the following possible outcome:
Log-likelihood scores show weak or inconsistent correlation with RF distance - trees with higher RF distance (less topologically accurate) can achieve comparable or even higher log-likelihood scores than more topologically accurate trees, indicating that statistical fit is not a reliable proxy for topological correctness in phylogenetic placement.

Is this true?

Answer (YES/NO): YES